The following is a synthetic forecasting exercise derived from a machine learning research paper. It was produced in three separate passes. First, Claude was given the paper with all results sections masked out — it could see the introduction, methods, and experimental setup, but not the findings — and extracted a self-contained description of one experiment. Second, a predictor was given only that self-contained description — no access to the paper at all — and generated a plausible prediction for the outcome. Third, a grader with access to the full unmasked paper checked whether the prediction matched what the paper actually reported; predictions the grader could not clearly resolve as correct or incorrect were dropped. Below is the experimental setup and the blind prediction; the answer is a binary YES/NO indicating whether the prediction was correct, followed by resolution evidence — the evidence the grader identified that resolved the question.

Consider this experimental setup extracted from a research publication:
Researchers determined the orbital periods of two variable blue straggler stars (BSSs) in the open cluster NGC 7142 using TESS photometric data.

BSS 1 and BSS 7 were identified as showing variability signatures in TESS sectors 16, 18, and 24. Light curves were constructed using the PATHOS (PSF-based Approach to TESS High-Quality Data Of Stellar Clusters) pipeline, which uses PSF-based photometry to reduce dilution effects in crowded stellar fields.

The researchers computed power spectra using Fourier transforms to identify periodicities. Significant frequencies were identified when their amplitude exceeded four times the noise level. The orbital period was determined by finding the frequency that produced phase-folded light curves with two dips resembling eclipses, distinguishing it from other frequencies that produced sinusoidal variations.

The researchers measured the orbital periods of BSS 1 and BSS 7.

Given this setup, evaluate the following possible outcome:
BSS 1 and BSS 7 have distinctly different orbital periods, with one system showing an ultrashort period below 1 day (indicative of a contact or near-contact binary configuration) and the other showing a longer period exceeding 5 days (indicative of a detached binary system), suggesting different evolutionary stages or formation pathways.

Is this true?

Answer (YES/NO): NO